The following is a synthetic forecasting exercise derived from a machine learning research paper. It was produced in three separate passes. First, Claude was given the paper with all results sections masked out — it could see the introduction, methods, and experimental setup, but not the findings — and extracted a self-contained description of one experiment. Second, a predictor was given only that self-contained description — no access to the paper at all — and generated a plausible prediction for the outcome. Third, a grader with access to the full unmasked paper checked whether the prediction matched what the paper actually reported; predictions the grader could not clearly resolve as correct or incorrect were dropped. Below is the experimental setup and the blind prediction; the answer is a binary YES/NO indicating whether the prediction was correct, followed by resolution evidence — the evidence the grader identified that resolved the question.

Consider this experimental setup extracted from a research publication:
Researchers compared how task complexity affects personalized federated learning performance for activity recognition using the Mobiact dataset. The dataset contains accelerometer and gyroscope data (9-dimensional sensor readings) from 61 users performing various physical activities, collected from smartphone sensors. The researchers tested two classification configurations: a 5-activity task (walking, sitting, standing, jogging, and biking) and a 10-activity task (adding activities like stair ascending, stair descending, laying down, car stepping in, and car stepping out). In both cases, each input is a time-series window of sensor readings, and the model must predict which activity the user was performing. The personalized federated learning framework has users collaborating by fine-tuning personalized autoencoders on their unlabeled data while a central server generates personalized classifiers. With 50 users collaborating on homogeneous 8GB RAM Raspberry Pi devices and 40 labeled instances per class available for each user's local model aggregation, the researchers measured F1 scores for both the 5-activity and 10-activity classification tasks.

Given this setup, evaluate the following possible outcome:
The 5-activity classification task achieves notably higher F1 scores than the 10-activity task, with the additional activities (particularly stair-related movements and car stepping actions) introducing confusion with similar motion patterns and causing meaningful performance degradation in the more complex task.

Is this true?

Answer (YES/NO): YES